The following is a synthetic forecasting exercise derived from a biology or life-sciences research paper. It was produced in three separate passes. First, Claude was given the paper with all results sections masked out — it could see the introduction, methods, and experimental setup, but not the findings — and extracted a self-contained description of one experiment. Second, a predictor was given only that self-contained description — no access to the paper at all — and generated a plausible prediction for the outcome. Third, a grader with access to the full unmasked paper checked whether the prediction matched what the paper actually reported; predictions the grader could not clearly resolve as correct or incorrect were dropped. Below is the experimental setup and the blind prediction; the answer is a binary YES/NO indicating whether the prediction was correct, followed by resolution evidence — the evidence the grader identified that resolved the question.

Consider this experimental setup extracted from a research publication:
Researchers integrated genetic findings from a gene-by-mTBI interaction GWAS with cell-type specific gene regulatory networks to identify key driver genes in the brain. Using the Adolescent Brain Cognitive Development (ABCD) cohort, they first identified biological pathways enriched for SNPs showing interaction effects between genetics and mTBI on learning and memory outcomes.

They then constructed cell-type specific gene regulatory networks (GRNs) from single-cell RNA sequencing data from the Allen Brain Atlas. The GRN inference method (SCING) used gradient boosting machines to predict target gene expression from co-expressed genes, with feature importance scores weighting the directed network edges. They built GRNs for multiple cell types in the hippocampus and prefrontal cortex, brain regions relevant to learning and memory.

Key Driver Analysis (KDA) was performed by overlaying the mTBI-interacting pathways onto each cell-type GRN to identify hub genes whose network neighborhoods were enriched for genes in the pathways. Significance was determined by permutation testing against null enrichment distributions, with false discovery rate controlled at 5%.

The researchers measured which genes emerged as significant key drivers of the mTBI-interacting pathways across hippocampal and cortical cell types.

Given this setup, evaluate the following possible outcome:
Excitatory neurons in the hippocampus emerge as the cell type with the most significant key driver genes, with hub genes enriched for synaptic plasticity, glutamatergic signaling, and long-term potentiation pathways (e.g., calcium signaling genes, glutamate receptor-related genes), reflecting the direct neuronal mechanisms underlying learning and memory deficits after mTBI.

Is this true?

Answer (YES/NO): NO